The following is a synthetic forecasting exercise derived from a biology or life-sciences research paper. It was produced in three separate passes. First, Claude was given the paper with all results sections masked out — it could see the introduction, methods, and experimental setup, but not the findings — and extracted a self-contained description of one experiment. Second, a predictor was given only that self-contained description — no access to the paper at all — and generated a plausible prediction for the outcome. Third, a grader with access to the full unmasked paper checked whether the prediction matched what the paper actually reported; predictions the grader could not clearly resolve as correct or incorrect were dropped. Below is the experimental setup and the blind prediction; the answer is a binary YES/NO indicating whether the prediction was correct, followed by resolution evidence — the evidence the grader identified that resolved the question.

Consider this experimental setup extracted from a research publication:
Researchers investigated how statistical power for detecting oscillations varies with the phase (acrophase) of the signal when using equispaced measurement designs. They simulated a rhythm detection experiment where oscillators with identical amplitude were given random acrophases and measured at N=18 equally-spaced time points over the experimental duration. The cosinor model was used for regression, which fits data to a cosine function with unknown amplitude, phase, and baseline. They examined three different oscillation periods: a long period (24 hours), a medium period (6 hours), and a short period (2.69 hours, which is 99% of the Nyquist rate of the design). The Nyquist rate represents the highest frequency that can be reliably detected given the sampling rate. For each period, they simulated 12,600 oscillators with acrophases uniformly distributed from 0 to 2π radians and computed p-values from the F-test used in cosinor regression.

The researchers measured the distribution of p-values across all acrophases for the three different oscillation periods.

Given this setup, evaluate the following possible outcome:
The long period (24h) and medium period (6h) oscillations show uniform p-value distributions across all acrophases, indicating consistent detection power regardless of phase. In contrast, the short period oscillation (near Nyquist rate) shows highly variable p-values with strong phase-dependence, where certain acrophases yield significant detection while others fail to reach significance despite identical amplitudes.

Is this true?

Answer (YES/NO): YES